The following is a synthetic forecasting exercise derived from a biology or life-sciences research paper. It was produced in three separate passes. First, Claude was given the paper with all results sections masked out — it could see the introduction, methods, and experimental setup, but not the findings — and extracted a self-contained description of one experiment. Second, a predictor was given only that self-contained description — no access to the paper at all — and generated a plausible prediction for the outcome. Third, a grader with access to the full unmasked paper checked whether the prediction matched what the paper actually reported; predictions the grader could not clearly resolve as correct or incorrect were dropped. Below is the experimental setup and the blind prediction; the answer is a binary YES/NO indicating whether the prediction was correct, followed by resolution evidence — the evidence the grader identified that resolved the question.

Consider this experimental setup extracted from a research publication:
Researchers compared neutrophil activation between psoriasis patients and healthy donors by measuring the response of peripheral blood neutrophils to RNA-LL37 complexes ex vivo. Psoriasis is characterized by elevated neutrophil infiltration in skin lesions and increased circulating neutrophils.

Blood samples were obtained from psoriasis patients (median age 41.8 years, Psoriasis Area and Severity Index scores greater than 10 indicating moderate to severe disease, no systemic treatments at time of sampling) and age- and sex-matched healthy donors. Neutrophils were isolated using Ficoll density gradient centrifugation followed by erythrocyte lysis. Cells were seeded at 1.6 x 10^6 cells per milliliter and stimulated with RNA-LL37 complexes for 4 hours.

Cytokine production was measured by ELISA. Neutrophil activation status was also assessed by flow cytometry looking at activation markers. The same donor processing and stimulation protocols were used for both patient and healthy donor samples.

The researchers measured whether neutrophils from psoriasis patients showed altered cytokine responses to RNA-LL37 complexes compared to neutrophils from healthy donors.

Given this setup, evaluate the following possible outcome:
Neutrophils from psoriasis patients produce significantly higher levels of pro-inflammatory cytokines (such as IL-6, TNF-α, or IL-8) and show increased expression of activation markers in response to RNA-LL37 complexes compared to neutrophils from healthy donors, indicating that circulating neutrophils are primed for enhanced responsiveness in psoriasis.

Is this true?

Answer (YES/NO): NO